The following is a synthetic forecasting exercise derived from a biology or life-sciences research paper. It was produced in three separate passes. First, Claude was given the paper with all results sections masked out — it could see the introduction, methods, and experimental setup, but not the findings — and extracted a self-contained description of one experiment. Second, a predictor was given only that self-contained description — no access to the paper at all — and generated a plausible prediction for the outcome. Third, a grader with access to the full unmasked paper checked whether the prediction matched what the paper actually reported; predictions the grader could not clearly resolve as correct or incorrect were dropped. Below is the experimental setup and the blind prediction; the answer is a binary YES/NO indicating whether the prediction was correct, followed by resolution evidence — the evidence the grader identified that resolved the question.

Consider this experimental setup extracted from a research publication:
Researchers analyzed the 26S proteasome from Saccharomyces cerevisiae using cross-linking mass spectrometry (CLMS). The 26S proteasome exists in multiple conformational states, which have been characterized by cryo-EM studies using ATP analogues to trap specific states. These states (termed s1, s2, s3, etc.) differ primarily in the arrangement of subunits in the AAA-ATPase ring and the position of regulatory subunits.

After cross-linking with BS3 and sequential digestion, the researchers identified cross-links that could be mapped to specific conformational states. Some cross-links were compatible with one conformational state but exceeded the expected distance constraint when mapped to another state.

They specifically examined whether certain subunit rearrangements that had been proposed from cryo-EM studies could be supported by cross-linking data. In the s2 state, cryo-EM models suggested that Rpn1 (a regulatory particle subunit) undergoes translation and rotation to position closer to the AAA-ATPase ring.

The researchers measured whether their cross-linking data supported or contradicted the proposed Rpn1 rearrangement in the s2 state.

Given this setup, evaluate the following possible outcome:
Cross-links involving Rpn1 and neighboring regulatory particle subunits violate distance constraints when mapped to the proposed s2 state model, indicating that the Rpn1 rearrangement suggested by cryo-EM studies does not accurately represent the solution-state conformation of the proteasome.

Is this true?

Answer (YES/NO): NO